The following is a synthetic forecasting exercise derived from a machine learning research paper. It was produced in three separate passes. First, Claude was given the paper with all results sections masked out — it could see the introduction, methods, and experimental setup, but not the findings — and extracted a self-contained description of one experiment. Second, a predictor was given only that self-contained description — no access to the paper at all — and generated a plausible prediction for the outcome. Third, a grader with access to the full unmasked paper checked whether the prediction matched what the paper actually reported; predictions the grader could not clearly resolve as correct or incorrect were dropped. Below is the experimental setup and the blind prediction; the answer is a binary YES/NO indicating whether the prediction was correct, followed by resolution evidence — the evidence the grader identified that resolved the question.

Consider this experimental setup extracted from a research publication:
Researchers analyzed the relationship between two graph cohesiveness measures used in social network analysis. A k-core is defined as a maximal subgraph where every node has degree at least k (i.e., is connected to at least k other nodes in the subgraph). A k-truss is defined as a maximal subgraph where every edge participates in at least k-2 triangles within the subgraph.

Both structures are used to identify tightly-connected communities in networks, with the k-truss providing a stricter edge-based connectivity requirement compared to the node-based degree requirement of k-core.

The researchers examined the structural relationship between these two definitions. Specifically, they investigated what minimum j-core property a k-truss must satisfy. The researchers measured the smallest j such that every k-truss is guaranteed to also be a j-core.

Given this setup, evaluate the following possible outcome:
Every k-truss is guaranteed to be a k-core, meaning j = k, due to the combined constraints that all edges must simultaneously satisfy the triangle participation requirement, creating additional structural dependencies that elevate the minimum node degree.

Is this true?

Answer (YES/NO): NO